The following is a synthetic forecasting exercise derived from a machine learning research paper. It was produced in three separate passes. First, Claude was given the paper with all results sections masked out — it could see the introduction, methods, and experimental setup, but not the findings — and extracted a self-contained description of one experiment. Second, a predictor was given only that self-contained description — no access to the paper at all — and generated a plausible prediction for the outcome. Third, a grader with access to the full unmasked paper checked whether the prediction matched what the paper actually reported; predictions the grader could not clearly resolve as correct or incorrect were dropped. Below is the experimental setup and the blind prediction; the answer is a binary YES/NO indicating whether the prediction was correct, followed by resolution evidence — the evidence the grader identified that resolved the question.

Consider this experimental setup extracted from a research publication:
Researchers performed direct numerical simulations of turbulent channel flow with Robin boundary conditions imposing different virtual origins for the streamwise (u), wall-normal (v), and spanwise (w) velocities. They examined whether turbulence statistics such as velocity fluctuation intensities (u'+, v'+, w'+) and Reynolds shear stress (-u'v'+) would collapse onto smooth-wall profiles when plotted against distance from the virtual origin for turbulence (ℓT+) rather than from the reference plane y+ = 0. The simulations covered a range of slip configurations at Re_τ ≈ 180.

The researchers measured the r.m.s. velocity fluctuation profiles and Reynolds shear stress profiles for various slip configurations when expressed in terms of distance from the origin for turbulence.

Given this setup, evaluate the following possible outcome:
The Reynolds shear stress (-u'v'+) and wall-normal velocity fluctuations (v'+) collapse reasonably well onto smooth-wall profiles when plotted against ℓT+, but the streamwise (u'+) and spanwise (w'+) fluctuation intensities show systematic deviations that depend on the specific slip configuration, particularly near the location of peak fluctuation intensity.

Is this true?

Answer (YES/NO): NO